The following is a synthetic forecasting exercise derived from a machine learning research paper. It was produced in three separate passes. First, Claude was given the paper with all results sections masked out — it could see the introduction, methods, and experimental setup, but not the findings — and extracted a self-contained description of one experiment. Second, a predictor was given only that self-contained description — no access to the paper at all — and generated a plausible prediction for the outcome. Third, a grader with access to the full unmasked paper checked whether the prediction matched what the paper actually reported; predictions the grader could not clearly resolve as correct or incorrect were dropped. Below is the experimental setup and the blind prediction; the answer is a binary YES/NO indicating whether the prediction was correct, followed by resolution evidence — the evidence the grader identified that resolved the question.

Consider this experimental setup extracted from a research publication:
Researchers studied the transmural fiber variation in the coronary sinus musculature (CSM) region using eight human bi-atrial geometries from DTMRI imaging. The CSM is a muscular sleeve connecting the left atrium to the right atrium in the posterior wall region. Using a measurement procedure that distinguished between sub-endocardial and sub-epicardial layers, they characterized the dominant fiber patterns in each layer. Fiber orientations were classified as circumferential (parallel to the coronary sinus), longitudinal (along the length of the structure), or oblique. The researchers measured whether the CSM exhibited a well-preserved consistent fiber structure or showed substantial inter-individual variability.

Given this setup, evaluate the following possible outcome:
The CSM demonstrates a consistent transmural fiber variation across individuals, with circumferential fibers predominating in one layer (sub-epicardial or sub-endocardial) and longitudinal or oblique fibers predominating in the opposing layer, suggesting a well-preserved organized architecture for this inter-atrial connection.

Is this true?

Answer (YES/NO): NO